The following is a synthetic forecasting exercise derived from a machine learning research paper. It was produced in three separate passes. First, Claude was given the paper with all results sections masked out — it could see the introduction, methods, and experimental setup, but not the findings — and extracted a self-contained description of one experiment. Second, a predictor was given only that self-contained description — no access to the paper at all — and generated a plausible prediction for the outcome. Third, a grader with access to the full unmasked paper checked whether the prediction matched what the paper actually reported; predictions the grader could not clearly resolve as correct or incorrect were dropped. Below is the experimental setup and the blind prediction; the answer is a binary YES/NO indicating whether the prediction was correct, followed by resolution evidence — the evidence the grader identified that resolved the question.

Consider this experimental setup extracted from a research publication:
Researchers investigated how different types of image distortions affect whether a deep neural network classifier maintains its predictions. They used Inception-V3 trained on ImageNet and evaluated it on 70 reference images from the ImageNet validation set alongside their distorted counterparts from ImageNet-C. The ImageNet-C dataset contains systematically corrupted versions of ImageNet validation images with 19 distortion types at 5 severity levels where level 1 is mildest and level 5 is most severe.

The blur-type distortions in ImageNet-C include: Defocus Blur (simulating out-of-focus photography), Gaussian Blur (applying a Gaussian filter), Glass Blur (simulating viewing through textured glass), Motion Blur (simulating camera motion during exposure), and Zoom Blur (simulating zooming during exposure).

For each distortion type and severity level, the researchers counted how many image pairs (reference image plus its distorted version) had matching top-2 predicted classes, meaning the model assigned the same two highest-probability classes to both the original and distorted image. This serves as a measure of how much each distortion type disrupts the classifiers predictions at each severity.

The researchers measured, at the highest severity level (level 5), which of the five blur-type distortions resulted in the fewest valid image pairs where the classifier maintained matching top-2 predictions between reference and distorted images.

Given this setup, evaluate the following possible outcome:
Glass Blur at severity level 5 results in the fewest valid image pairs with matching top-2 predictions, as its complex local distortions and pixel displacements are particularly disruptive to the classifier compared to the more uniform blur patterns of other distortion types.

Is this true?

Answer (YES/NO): YES